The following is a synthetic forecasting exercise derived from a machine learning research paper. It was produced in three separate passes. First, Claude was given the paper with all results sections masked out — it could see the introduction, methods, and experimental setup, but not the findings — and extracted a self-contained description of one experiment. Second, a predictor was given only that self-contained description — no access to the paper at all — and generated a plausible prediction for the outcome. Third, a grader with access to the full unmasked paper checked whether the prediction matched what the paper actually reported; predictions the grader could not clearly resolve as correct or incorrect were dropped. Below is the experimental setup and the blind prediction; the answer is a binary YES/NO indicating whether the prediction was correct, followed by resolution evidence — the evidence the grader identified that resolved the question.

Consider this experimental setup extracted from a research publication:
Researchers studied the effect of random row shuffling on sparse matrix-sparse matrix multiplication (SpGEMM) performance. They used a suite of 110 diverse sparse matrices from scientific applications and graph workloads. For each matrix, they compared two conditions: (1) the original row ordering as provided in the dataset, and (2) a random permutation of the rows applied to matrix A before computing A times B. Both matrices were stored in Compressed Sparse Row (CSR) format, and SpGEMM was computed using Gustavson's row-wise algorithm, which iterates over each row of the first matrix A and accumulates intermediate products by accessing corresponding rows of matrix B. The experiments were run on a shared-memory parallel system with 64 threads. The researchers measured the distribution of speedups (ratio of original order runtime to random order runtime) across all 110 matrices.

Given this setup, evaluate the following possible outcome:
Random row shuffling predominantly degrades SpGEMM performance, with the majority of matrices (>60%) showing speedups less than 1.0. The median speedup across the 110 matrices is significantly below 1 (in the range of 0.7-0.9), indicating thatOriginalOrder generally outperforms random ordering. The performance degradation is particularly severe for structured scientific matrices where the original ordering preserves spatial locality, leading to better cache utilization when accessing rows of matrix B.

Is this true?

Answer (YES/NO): NO